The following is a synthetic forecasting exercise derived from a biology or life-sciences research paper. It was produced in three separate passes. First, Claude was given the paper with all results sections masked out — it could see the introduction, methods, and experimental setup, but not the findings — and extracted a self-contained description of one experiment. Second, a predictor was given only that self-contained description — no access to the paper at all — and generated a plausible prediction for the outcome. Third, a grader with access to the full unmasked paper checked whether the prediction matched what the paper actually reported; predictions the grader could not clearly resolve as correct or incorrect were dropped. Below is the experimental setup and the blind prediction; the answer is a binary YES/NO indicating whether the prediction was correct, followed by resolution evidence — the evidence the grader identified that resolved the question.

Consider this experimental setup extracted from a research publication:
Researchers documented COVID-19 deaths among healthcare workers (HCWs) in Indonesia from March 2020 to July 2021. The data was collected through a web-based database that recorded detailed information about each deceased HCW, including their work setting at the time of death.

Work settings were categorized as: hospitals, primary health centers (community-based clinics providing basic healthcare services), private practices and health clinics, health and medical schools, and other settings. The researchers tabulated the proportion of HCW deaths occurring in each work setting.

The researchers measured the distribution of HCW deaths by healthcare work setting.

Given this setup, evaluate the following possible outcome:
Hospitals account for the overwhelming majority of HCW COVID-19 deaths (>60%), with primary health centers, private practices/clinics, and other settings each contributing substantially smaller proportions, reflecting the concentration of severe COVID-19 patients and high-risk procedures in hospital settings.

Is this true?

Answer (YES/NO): NO